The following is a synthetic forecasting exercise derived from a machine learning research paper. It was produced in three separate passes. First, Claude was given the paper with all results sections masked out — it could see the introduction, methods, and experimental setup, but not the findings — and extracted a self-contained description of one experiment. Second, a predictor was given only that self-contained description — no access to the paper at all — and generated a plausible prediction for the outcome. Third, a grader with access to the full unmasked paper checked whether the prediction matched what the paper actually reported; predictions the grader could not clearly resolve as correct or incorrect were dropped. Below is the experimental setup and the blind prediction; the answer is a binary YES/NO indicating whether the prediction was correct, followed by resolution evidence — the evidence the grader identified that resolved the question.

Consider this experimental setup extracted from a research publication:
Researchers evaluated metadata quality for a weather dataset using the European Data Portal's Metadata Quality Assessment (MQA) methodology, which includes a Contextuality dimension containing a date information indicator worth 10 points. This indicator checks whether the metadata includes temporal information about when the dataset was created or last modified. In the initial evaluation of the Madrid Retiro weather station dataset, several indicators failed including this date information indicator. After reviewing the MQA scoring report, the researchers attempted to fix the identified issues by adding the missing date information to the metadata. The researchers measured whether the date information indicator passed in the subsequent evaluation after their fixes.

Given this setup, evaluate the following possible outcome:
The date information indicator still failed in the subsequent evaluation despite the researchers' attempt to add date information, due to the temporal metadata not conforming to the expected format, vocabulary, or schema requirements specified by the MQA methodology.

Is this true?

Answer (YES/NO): NO